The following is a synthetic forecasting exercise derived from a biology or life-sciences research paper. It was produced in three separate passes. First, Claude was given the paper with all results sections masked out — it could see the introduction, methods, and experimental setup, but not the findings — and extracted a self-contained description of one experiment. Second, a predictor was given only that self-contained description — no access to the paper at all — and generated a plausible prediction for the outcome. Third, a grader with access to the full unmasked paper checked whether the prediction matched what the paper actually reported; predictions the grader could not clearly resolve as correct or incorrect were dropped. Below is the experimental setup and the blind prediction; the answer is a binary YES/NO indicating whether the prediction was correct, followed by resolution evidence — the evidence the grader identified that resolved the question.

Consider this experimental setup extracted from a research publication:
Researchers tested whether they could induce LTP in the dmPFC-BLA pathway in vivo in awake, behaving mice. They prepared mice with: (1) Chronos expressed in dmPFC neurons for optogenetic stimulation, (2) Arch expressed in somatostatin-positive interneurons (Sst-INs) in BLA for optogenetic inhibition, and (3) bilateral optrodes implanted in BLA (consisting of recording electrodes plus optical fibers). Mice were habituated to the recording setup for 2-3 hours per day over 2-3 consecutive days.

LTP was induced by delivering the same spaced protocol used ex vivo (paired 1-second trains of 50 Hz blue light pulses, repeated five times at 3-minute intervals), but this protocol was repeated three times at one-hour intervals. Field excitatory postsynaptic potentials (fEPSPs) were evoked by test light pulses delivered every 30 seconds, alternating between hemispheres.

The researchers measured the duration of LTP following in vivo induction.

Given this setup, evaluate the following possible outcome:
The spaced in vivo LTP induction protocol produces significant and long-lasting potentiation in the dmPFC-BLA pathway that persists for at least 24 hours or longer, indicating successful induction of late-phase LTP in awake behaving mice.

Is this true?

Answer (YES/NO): NO